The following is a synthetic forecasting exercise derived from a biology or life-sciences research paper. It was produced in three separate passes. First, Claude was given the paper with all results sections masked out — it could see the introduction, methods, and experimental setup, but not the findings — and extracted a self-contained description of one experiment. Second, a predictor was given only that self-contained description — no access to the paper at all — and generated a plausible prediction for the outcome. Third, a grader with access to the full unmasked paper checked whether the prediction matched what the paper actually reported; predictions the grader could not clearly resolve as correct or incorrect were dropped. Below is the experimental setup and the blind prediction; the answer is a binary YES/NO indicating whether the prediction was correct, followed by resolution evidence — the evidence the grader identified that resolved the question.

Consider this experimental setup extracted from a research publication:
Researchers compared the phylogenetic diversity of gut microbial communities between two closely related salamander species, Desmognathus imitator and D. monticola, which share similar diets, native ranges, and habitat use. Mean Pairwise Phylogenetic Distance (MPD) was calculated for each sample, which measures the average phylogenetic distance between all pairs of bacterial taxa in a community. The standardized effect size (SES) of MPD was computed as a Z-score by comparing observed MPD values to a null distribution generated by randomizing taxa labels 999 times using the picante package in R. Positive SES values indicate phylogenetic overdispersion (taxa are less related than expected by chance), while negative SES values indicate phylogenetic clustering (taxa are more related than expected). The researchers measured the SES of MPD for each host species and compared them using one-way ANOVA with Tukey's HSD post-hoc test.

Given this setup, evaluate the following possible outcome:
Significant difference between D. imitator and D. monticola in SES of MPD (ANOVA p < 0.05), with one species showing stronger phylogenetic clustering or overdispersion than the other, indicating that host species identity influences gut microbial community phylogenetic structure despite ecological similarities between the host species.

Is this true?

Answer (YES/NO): NO